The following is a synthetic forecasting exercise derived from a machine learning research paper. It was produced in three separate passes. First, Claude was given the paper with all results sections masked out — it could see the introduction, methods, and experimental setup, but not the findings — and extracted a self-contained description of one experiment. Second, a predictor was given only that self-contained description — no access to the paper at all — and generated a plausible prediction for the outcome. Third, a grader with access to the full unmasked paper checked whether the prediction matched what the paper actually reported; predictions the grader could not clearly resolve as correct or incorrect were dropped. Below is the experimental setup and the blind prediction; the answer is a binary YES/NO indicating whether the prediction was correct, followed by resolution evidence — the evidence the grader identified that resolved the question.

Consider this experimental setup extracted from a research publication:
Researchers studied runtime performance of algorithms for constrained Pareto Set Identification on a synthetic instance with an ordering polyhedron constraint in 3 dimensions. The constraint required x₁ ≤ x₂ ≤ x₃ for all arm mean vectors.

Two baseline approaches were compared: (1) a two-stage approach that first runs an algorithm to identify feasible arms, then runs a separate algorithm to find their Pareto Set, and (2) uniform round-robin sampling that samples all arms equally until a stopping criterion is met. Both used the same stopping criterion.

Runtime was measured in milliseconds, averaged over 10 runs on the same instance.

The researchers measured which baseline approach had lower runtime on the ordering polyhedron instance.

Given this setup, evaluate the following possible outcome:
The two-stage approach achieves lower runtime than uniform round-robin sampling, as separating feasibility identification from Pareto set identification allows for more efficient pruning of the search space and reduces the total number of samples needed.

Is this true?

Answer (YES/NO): YES